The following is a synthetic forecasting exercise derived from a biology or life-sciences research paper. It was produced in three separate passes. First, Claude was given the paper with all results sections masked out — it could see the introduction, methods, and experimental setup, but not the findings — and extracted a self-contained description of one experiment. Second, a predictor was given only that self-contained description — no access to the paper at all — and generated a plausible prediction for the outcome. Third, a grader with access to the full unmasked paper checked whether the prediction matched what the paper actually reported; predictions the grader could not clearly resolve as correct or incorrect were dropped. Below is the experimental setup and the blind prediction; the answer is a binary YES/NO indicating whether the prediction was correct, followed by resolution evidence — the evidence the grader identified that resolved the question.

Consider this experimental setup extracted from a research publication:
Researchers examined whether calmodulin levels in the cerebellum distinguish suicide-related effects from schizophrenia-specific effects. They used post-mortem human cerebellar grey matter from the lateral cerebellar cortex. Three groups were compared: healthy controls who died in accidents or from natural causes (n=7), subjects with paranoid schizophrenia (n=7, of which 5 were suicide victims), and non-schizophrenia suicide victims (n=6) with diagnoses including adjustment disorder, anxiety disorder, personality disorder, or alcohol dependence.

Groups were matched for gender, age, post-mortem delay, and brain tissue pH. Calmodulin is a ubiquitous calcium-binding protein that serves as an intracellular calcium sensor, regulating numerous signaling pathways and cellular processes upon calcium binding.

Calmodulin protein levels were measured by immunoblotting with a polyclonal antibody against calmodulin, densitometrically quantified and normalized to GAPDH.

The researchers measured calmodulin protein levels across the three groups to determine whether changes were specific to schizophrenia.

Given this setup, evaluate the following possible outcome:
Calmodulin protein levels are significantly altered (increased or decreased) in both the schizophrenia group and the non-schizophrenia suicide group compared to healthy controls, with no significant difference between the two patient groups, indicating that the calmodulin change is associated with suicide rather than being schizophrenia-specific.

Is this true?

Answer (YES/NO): NO